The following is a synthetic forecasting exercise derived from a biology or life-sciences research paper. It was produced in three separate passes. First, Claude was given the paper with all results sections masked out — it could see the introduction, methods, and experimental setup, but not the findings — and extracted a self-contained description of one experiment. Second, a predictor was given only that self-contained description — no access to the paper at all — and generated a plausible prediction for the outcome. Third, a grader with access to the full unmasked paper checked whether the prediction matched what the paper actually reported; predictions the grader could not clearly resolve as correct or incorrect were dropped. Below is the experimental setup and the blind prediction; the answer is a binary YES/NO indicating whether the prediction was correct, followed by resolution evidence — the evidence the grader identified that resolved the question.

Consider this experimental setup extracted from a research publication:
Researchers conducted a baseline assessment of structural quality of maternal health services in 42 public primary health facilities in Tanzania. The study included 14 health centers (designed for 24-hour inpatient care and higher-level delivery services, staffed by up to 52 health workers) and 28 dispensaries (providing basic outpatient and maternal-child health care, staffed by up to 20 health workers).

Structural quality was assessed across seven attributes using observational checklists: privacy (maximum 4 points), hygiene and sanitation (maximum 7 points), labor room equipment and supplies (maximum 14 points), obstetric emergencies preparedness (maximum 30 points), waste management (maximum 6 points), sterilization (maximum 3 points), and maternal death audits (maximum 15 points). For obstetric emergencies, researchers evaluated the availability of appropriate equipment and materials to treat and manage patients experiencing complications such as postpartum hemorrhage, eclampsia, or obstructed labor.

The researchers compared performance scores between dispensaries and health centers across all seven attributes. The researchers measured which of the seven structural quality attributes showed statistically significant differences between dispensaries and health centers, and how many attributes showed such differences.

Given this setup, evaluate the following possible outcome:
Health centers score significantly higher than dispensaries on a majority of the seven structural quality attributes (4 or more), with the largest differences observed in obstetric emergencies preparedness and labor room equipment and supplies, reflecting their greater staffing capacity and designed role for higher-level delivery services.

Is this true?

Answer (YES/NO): NO